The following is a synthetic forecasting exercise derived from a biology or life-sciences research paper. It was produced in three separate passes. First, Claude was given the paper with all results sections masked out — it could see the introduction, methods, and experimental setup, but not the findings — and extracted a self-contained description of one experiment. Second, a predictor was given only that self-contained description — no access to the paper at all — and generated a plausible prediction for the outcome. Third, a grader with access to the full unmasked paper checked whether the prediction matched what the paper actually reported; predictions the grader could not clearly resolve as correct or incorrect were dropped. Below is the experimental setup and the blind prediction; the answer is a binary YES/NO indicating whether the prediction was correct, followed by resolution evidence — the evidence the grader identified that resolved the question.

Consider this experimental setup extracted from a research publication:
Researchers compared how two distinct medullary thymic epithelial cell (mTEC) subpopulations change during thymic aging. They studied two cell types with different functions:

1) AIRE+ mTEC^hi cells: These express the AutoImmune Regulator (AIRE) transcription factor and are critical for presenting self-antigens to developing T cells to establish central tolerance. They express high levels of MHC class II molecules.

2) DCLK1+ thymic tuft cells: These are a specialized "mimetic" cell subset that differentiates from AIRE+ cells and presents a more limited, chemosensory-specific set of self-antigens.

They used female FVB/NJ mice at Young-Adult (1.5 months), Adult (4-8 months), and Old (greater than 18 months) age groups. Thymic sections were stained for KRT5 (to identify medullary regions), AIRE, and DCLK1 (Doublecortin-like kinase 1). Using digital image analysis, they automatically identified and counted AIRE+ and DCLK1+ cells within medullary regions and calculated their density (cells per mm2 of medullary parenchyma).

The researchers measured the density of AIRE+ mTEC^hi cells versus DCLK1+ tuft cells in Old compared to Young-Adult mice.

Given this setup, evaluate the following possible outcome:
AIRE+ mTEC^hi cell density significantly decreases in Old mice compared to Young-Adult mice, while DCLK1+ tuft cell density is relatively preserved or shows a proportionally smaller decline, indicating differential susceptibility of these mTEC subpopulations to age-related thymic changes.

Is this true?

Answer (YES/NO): NO